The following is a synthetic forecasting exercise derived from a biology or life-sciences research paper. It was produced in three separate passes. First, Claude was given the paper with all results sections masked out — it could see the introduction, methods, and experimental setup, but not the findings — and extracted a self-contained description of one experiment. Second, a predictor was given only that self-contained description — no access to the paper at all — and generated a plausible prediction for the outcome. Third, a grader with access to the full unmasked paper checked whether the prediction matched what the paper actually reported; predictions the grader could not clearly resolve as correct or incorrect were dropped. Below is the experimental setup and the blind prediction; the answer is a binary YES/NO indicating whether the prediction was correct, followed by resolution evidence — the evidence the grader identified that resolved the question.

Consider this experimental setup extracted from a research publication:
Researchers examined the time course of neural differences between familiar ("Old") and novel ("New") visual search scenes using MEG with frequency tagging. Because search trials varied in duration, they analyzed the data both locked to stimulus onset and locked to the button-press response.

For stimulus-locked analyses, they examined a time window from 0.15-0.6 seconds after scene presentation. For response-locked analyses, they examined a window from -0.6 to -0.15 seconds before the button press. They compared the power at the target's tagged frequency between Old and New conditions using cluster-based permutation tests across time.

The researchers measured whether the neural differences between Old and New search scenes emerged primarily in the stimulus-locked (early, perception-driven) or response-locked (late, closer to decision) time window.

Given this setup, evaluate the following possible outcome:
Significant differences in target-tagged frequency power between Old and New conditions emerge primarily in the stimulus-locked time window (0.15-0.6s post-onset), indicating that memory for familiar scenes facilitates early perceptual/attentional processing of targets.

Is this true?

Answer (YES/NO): NO